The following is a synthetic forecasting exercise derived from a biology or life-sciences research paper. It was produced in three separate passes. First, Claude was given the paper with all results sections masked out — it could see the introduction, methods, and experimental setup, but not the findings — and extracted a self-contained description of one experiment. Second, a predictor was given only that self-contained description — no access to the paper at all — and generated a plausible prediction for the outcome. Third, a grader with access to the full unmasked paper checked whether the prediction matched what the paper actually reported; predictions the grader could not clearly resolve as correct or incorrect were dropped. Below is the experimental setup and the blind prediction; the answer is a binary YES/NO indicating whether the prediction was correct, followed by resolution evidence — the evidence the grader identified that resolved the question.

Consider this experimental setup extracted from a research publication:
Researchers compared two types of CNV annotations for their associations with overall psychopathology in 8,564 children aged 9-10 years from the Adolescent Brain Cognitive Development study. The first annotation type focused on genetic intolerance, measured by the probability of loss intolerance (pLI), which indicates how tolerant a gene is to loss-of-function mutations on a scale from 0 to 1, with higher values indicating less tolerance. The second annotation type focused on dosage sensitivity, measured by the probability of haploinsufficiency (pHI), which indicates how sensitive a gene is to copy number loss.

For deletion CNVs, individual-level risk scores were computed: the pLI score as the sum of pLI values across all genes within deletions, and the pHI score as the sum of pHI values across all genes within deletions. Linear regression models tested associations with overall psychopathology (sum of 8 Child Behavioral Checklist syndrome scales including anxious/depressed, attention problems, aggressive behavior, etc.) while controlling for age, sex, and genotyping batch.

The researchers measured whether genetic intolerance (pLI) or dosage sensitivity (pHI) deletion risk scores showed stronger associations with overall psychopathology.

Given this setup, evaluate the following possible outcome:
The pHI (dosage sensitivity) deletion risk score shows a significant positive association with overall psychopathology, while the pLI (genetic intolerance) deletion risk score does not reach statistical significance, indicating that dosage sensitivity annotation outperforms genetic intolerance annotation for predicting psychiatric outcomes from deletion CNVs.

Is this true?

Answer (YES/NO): NO